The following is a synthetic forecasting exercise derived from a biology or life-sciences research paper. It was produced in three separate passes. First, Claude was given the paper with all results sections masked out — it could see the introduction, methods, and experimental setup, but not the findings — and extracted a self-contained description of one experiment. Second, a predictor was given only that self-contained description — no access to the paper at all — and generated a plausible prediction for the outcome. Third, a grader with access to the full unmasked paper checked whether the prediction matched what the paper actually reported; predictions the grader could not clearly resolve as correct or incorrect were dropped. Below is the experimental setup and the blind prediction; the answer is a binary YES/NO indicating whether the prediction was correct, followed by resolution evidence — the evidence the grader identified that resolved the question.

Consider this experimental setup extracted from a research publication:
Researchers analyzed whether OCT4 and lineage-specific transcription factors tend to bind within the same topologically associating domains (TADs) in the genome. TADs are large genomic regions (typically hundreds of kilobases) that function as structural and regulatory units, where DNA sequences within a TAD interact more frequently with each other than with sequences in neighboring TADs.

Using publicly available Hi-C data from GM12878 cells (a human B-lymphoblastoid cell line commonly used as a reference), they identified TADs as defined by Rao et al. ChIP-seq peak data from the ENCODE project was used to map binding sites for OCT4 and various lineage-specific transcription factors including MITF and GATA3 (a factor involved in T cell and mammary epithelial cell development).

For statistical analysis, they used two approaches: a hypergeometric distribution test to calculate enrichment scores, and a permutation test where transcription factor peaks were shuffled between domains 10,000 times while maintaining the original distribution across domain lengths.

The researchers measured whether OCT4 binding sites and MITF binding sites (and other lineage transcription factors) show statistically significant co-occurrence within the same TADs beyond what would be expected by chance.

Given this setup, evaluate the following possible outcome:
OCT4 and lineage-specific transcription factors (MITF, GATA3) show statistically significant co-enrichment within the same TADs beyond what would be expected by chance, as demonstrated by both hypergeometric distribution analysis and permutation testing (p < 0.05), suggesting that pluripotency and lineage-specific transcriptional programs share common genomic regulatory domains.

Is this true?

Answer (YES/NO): NO